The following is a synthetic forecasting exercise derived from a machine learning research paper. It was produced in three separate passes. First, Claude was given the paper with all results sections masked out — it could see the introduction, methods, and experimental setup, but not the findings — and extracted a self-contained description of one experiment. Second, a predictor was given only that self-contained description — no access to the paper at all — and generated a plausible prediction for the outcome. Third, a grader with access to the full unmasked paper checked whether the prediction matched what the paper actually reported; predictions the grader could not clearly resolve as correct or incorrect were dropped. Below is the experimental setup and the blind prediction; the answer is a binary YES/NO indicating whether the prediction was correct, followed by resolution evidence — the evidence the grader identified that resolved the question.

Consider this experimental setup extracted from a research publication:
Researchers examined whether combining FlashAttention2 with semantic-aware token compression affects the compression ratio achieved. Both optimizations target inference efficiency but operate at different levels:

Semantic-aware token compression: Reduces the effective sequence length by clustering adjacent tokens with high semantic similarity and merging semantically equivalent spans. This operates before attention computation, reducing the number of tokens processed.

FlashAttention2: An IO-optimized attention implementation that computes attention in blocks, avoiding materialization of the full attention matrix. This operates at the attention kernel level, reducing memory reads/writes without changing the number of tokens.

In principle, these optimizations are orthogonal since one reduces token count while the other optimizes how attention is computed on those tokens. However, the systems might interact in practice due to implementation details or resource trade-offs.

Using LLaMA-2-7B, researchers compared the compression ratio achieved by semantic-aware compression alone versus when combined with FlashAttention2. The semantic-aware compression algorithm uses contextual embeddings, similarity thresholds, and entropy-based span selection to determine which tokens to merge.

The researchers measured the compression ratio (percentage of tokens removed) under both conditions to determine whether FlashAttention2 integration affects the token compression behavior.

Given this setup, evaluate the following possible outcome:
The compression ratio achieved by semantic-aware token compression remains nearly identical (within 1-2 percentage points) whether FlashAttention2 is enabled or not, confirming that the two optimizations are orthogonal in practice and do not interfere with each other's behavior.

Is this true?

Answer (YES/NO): YES